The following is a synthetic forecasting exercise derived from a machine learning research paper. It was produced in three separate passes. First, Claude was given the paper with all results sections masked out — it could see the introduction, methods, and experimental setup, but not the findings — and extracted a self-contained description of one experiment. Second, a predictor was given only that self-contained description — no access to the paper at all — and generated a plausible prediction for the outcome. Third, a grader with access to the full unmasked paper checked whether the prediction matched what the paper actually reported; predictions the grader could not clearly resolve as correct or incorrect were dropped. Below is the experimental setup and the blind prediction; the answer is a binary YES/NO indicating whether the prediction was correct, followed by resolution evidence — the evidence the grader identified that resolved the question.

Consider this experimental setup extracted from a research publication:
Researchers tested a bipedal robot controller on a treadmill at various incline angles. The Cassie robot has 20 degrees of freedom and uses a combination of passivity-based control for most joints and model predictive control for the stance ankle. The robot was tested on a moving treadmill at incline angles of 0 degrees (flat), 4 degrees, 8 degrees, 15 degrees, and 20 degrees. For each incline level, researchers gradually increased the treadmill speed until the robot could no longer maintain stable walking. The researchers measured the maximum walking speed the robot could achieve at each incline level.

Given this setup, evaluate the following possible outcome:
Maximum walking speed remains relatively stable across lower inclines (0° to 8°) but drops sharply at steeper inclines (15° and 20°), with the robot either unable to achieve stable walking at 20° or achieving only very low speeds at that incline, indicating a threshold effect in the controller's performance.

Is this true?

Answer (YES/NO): NO